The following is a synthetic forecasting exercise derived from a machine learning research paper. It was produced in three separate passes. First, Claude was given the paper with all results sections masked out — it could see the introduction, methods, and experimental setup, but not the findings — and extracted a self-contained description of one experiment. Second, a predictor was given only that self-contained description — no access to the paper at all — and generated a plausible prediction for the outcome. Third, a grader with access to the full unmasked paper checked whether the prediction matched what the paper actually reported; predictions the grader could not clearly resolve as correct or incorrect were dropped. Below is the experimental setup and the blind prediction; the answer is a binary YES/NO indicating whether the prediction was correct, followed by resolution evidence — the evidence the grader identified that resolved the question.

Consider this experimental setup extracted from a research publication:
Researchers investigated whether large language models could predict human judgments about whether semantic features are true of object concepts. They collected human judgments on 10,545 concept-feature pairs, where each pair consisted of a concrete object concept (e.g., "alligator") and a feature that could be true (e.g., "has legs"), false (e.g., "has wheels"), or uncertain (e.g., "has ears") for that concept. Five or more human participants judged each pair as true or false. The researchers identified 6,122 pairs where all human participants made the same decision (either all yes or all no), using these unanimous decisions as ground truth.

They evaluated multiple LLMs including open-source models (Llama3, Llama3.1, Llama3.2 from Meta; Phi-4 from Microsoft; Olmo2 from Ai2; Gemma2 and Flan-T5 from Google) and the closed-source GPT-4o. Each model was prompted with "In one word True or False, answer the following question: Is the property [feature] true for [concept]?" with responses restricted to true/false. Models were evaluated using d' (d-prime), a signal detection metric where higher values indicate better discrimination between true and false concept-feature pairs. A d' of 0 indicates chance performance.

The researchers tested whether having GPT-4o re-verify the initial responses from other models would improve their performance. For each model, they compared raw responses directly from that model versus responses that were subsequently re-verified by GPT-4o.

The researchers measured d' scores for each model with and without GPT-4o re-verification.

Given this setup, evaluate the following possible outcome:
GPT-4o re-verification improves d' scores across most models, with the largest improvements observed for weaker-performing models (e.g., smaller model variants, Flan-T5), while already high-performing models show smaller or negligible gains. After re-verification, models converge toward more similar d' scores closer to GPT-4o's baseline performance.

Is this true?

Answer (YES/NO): NO